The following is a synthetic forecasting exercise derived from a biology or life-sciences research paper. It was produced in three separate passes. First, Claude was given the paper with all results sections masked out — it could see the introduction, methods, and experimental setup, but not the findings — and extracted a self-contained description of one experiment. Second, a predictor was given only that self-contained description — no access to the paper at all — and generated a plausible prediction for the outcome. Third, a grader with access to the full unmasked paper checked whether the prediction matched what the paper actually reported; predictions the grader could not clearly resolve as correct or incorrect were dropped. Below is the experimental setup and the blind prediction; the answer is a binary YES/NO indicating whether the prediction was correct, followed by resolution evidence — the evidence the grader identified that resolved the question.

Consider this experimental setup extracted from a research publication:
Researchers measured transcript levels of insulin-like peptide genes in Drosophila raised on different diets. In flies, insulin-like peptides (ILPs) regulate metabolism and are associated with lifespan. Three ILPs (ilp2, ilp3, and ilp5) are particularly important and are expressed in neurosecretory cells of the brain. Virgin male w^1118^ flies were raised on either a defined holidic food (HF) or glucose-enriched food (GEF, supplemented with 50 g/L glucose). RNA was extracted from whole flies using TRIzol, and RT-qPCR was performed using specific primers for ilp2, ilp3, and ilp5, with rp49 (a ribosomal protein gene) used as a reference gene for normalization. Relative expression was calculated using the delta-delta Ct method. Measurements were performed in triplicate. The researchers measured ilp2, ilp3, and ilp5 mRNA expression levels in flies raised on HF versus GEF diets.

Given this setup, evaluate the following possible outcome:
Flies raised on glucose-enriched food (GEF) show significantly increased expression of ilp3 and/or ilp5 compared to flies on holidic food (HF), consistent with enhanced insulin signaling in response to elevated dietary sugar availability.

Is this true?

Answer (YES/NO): NO